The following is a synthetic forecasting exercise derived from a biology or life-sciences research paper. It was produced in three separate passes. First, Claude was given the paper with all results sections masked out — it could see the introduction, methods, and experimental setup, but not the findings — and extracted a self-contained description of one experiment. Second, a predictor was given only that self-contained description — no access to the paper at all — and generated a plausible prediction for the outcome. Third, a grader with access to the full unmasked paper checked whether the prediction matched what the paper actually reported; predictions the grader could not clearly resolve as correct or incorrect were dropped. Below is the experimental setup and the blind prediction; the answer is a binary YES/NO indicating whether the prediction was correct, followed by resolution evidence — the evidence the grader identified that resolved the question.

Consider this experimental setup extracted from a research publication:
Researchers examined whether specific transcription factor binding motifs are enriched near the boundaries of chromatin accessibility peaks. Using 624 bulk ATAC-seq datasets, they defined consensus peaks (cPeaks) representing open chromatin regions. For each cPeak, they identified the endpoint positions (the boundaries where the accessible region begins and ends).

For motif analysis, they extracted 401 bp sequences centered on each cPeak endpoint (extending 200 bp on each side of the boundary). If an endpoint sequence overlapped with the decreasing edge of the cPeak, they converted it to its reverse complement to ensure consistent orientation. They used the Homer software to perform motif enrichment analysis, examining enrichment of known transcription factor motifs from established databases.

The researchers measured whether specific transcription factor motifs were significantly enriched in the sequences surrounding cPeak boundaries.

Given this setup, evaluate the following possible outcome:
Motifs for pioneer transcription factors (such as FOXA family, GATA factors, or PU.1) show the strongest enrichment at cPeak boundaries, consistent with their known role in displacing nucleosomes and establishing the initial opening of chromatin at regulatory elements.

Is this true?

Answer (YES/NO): NO